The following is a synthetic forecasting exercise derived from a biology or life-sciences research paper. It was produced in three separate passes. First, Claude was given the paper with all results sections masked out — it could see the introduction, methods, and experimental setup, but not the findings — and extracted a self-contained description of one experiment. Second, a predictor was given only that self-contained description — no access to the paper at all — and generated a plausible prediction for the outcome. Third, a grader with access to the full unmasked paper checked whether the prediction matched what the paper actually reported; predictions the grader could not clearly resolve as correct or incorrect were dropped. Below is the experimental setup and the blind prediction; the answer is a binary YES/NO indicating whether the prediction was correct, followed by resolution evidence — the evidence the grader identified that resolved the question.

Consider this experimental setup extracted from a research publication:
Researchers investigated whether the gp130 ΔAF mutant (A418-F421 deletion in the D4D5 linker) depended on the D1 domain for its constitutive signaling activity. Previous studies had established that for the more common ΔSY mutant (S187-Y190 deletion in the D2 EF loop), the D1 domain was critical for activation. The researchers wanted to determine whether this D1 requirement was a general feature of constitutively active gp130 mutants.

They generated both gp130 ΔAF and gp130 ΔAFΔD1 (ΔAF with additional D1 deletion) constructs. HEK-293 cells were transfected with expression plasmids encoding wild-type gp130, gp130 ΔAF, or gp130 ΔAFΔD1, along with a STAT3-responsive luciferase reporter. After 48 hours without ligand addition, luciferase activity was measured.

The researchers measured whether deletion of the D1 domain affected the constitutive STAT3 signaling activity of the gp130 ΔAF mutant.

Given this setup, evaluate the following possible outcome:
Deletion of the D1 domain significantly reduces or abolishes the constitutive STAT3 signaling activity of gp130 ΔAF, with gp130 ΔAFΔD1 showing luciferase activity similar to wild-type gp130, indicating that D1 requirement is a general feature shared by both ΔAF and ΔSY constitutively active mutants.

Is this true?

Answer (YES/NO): NO